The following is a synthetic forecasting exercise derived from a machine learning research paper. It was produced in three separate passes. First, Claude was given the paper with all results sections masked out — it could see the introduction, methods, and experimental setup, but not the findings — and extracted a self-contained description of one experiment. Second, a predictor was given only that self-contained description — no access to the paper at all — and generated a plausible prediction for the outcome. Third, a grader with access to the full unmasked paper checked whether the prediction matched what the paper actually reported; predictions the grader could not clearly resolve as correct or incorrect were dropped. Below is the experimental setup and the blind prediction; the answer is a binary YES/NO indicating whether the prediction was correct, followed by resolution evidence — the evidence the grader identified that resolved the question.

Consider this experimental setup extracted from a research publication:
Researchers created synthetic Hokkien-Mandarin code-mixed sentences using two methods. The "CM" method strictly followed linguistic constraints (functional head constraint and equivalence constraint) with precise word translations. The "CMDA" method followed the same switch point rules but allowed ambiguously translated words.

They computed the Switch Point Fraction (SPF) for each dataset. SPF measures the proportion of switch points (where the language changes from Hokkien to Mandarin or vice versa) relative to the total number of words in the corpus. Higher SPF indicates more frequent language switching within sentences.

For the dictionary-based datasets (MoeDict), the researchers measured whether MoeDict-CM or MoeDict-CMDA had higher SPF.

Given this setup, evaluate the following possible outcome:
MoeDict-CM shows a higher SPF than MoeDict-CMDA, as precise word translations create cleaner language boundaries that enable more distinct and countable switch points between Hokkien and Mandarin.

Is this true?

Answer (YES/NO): YES